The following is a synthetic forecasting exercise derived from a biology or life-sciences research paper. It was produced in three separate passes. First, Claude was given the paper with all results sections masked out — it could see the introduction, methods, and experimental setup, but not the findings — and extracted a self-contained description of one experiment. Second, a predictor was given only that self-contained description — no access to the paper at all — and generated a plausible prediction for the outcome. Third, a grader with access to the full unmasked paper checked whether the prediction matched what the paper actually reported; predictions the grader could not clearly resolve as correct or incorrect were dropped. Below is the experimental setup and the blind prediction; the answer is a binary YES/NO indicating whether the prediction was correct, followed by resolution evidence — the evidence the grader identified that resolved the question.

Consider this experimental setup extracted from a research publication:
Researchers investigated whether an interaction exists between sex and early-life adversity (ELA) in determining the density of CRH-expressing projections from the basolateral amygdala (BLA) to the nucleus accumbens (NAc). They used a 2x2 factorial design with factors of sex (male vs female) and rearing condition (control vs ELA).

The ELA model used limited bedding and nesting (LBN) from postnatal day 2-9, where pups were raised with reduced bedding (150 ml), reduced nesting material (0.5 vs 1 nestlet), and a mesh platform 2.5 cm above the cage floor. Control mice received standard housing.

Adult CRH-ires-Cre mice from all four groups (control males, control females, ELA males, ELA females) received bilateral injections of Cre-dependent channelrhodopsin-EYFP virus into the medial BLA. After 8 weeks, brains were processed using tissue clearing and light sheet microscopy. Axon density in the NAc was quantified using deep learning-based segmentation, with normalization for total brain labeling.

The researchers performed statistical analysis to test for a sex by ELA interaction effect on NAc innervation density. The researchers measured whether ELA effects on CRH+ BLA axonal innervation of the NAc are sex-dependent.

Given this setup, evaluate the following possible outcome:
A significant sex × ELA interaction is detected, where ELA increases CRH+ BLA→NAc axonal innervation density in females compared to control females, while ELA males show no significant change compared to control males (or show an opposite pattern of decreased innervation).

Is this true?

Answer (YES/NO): NO